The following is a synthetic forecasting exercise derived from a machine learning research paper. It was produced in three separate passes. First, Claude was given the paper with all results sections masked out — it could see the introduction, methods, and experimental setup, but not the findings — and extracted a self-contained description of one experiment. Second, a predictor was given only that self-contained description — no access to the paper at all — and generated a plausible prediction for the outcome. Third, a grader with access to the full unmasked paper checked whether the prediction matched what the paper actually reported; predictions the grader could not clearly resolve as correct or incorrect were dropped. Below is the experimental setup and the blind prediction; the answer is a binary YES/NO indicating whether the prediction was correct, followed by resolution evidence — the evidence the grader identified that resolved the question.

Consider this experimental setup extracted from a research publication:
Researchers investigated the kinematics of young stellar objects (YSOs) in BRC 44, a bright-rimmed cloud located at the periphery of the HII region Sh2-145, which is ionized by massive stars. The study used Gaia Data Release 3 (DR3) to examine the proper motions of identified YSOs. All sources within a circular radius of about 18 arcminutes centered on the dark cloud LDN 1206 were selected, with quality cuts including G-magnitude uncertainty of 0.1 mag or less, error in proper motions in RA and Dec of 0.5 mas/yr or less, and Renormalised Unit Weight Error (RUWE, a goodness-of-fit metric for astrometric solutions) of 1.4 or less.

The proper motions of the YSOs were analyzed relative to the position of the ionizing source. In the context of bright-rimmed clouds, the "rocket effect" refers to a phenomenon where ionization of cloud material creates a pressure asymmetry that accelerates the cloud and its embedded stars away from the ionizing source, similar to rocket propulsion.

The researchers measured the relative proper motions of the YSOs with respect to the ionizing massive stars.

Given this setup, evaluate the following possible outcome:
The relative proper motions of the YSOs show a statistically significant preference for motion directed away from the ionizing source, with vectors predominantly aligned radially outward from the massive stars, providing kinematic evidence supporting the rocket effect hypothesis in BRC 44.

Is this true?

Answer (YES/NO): NO